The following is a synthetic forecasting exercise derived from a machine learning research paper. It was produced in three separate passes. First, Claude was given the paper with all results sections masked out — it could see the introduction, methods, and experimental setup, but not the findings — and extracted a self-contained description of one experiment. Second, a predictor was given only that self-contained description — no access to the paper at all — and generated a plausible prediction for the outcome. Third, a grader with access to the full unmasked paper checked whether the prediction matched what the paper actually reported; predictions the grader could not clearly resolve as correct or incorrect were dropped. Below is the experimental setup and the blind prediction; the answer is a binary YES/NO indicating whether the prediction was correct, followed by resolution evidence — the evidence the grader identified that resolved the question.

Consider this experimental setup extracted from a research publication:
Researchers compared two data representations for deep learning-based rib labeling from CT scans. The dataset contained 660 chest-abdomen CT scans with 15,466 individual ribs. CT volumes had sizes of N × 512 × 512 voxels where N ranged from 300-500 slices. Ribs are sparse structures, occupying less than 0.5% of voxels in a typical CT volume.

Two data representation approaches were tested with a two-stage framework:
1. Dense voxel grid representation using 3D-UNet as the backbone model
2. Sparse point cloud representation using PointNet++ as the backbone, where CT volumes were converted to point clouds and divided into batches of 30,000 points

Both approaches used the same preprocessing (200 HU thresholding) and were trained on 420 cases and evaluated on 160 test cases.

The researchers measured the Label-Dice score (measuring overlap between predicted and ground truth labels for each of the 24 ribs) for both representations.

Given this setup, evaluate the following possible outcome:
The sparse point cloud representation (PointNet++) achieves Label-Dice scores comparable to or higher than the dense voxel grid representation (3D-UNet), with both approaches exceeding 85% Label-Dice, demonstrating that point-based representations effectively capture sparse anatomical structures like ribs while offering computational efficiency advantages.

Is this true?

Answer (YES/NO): NO